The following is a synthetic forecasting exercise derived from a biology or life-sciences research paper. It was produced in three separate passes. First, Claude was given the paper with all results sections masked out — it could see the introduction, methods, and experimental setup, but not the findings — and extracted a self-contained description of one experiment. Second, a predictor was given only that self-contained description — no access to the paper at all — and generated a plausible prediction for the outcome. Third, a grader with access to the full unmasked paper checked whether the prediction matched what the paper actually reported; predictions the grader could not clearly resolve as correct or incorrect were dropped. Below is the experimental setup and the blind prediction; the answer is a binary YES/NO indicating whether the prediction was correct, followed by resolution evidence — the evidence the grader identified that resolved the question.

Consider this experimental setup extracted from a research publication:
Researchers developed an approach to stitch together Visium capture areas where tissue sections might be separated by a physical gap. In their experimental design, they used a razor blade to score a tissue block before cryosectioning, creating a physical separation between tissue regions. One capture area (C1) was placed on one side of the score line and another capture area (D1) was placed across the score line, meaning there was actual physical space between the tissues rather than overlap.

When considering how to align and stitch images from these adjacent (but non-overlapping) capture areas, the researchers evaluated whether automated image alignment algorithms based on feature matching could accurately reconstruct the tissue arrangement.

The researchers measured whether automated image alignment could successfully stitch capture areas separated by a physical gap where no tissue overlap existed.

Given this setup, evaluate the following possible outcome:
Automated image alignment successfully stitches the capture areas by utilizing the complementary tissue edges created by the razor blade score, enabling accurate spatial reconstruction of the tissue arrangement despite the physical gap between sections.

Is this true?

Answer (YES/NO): NO